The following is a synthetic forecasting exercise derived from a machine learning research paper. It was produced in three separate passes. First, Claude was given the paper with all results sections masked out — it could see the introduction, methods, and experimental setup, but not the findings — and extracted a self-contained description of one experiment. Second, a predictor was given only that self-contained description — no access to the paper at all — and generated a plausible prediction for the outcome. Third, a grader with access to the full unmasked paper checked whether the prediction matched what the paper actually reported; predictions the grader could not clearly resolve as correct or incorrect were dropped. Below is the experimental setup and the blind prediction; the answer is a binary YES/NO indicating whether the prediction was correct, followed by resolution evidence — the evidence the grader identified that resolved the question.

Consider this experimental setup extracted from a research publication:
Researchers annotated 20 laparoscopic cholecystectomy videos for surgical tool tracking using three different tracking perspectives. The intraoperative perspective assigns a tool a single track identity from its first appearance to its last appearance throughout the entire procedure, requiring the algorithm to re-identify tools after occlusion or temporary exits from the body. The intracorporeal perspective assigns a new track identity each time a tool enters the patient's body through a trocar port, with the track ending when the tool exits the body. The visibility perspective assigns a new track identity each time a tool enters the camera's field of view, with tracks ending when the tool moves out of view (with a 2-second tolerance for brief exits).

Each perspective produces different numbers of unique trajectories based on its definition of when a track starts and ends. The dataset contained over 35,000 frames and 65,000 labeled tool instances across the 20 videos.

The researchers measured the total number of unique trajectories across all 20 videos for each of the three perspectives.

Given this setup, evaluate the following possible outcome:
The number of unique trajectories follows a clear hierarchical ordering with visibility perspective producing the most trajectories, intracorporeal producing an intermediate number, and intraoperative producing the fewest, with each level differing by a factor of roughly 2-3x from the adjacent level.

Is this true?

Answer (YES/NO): NO